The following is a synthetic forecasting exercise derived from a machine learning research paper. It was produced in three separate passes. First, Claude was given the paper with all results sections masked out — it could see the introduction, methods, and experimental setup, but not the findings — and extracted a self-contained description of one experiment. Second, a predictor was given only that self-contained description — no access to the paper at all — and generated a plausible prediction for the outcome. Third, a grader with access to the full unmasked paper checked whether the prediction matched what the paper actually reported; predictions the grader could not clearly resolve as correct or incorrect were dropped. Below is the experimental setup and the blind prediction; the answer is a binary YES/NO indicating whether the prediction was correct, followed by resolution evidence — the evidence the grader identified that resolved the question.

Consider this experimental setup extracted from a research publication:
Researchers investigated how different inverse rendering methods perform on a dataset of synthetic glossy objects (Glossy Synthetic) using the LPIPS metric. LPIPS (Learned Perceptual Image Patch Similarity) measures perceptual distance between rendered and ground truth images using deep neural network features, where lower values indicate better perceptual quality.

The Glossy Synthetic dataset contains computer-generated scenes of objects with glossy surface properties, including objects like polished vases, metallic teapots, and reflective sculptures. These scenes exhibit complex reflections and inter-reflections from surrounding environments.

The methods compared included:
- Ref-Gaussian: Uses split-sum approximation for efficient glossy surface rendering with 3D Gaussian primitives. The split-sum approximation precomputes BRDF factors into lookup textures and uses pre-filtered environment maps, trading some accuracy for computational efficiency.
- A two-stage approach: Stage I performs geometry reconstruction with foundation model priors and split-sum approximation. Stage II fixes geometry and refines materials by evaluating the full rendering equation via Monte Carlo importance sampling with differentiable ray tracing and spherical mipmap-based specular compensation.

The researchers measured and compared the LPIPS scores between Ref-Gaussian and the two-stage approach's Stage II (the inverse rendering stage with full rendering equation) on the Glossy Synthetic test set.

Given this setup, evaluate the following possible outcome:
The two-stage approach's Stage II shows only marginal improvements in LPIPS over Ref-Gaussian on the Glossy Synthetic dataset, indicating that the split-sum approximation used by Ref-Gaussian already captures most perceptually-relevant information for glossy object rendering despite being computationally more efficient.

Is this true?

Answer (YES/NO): NO